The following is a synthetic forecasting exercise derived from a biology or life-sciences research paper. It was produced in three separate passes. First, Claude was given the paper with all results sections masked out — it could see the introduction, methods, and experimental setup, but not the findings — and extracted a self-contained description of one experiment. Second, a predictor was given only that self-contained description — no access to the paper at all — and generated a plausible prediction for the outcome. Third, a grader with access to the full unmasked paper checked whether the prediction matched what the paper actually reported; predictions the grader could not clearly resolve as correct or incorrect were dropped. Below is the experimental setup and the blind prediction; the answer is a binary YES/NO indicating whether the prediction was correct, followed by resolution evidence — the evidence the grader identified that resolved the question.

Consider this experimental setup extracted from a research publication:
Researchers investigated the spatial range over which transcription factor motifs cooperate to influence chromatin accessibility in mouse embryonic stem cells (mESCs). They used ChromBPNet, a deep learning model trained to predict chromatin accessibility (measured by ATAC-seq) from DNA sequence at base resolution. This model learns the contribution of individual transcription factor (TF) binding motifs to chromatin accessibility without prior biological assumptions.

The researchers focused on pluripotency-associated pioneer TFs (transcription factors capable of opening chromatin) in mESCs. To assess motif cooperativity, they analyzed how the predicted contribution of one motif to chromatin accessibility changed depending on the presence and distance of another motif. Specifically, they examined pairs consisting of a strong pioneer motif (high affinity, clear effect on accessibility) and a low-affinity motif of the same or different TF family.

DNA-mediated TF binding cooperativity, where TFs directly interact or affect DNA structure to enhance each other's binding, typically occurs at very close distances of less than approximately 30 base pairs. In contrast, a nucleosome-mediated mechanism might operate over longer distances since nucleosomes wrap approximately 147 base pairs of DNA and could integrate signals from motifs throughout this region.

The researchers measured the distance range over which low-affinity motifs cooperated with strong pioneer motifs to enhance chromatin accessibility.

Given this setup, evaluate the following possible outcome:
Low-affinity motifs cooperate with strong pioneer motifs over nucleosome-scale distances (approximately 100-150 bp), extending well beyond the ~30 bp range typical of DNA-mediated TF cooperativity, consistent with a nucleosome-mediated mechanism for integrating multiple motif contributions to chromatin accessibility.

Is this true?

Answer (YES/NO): YES